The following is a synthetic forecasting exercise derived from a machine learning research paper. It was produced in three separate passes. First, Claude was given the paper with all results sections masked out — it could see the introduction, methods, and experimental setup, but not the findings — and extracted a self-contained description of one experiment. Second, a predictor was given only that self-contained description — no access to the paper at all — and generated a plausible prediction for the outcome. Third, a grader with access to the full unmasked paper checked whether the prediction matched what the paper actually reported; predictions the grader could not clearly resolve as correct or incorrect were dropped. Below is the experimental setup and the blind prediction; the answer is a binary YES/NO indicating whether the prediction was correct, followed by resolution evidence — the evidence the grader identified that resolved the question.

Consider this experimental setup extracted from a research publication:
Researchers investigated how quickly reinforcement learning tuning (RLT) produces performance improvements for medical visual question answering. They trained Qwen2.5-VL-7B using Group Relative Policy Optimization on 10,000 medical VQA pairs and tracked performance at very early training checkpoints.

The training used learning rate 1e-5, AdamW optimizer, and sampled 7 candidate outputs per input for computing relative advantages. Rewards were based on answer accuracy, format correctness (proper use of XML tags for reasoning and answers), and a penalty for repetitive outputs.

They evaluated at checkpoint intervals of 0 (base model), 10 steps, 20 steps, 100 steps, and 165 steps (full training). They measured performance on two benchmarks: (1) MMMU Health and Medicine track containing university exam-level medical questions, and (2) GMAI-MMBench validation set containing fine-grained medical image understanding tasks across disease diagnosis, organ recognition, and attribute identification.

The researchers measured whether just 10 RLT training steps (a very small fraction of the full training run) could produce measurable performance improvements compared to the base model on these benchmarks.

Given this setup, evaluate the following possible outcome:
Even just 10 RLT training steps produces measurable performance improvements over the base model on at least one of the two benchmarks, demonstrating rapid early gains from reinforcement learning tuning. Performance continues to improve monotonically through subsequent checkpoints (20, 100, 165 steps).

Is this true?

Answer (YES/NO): NO